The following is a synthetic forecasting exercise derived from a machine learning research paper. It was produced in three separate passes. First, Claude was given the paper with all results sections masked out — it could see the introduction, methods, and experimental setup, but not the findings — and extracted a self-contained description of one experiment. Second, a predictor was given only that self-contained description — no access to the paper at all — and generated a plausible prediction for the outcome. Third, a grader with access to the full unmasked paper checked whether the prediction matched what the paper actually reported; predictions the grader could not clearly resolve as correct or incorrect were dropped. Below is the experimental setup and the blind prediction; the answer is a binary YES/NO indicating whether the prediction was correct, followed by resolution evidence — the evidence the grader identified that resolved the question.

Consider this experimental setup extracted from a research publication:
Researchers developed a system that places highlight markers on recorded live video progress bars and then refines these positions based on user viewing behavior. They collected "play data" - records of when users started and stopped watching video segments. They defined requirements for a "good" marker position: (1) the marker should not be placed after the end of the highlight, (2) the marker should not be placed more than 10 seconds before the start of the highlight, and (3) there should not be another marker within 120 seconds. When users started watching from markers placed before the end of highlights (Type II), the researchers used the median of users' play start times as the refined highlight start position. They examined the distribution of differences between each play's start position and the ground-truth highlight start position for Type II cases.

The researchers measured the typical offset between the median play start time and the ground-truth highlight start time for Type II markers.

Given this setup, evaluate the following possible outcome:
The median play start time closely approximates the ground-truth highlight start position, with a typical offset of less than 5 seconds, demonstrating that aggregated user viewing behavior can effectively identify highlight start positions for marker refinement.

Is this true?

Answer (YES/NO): NO